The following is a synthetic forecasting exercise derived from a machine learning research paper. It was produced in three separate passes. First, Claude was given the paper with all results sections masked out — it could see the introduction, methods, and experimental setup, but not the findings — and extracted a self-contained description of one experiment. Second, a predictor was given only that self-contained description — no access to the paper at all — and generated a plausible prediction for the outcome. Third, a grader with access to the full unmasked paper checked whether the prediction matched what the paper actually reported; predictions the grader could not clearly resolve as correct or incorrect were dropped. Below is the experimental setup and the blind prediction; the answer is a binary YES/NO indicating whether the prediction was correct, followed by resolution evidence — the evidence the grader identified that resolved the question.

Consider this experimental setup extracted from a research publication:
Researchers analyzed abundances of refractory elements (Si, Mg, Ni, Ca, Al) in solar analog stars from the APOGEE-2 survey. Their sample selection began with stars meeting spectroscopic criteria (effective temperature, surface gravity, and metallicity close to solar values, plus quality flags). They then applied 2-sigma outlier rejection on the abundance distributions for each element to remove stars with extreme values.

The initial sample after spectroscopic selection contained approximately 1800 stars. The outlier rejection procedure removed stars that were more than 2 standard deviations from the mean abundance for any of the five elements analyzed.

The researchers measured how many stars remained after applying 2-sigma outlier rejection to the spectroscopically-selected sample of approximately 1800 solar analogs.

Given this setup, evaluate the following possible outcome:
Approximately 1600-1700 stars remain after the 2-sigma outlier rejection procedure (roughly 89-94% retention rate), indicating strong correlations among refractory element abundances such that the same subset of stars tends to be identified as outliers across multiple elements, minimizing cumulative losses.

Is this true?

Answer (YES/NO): NO